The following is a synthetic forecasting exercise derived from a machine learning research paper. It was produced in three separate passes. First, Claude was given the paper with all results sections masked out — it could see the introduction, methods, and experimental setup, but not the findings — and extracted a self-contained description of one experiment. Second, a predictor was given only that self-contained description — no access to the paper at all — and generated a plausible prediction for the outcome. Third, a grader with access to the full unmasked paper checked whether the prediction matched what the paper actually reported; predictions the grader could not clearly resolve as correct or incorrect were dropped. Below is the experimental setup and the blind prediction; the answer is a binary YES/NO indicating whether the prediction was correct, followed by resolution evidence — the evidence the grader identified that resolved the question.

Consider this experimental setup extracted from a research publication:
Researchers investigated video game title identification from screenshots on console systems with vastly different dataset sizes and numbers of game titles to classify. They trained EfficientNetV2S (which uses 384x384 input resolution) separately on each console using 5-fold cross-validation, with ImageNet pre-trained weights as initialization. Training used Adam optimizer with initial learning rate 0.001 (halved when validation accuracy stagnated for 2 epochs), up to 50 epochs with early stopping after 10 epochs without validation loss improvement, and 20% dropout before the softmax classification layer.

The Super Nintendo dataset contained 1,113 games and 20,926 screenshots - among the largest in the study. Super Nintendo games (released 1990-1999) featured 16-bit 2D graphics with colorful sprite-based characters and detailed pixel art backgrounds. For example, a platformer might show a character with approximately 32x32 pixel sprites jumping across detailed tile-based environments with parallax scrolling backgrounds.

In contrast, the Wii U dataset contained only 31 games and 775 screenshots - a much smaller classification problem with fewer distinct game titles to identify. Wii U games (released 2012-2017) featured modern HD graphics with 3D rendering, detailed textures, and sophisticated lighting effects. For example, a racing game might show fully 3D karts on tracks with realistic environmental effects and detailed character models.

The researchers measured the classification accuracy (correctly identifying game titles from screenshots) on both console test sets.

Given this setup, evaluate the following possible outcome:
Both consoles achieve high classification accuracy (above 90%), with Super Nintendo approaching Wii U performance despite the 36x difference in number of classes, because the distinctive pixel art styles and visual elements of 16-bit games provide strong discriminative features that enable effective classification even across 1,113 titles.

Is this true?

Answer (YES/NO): NO